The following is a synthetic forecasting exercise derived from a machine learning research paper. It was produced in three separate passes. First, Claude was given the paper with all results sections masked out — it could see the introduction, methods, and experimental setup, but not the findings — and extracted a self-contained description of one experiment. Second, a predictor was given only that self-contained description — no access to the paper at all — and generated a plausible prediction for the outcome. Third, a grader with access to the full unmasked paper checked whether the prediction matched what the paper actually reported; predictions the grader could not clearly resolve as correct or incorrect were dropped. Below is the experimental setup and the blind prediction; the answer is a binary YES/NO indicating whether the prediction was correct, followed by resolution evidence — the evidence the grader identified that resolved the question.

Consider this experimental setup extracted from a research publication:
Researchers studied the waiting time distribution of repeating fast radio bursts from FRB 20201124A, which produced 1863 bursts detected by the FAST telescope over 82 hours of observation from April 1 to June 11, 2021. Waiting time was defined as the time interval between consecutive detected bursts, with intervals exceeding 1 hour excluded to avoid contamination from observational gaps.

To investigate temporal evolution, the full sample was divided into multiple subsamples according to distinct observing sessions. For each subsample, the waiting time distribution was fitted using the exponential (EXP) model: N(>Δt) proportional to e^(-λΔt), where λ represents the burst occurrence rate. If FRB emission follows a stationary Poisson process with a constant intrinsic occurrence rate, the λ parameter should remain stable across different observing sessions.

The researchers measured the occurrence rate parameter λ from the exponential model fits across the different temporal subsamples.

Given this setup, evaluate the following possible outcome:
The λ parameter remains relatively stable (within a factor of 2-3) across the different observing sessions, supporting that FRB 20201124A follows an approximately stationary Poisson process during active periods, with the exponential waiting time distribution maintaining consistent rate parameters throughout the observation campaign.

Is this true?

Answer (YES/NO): NO